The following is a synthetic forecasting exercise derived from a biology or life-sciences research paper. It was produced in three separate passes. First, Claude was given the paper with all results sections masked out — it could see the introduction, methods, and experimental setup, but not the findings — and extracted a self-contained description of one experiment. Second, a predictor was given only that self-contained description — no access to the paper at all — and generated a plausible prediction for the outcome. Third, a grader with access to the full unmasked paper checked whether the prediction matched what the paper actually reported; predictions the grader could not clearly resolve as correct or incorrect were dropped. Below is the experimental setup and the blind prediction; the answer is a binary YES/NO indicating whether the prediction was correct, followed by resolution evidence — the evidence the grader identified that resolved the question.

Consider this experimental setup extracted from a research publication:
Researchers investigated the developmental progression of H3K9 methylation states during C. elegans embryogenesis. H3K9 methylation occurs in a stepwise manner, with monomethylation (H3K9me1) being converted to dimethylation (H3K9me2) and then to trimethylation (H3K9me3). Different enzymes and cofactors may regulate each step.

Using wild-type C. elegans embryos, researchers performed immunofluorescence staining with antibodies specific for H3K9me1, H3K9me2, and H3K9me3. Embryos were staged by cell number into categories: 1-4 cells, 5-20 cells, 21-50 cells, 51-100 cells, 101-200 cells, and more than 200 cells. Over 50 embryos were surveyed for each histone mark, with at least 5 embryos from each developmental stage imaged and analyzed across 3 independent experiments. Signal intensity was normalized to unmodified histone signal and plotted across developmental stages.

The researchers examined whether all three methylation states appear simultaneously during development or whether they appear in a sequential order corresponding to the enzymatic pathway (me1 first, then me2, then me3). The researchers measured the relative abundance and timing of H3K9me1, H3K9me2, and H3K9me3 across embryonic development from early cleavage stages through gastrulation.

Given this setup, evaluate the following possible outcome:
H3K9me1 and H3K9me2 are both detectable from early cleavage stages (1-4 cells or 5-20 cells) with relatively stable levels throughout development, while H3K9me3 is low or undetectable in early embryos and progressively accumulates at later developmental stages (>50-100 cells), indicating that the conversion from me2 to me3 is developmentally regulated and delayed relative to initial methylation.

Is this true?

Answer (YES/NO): NO